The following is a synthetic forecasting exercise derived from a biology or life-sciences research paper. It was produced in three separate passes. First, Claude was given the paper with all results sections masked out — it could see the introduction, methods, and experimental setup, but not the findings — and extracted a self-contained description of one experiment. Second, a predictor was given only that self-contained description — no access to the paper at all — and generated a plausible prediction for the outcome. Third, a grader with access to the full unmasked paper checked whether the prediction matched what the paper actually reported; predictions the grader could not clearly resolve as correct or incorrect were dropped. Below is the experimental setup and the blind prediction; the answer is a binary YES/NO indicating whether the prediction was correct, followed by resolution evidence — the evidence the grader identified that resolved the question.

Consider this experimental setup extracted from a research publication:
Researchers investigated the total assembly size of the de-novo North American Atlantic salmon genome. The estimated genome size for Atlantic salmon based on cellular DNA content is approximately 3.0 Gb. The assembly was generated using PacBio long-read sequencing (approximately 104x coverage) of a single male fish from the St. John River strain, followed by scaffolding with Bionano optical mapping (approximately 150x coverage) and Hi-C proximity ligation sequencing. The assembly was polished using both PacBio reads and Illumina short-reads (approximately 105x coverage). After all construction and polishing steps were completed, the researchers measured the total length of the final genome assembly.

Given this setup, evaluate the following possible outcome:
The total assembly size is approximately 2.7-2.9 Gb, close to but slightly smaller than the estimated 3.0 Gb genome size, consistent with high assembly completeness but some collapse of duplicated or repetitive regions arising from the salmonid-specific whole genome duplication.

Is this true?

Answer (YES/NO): YES